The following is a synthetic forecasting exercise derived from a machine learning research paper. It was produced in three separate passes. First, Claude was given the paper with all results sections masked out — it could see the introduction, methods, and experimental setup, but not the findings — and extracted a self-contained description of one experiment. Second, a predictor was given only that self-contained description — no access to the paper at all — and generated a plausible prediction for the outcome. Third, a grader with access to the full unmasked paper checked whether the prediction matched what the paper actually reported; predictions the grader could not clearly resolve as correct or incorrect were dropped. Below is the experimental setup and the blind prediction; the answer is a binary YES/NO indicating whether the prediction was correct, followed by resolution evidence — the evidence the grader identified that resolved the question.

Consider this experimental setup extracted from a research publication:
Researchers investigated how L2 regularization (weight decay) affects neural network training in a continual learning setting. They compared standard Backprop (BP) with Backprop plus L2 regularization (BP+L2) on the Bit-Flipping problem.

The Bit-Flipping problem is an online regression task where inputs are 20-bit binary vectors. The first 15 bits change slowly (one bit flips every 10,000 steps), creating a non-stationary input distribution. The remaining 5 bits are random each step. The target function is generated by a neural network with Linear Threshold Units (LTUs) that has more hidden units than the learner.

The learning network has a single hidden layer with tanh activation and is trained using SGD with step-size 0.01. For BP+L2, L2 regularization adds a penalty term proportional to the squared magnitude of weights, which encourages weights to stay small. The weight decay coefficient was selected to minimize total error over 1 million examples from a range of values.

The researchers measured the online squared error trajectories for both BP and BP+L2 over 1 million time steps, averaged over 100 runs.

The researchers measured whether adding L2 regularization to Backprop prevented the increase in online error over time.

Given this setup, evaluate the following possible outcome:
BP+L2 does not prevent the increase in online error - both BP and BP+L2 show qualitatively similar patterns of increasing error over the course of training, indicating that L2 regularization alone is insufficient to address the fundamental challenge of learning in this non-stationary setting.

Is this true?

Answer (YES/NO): NO